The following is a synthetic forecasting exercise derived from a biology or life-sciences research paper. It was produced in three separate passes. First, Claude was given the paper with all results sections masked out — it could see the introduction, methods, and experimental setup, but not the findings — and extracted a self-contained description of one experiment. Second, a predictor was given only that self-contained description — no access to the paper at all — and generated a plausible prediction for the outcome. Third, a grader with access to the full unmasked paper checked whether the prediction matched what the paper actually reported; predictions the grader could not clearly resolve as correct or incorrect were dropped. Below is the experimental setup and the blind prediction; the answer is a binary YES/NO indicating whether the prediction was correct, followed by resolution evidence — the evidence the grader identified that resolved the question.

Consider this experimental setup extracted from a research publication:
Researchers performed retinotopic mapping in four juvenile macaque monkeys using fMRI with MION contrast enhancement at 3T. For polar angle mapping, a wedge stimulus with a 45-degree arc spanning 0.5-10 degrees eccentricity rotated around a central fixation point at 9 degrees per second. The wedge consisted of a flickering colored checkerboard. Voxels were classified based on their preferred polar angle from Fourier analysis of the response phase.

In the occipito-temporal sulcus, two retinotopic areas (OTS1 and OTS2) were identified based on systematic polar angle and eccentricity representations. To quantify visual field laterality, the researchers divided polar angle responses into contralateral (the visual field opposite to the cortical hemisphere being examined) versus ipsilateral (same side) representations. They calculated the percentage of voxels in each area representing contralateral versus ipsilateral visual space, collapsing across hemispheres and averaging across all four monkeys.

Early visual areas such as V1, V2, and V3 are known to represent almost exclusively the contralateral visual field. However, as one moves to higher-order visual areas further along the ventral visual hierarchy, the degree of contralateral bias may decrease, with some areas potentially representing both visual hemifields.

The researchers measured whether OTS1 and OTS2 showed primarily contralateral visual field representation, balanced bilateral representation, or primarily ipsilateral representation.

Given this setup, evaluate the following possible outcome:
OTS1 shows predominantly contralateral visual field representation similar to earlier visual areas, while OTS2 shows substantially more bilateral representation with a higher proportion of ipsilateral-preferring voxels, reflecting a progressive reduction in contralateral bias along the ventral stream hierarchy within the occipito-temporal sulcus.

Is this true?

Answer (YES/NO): NO